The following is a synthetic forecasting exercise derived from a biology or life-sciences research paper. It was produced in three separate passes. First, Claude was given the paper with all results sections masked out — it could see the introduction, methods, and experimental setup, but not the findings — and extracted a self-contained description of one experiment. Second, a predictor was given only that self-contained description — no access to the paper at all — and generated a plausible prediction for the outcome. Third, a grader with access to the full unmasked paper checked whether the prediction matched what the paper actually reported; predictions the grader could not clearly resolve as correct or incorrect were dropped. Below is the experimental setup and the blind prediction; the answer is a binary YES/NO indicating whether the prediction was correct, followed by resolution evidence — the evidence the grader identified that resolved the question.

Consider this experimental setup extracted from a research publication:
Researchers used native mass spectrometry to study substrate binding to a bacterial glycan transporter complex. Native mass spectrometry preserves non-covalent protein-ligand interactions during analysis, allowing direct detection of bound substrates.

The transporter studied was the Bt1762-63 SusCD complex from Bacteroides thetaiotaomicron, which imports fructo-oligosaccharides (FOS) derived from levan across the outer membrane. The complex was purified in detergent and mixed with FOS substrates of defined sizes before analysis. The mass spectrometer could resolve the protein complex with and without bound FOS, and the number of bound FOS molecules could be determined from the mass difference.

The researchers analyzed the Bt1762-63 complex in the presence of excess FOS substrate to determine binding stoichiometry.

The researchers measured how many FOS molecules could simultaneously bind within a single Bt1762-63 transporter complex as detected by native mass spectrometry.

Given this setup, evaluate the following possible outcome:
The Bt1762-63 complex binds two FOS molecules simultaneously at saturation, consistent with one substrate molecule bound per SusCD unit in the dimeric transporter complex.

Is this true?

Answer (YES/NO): NO